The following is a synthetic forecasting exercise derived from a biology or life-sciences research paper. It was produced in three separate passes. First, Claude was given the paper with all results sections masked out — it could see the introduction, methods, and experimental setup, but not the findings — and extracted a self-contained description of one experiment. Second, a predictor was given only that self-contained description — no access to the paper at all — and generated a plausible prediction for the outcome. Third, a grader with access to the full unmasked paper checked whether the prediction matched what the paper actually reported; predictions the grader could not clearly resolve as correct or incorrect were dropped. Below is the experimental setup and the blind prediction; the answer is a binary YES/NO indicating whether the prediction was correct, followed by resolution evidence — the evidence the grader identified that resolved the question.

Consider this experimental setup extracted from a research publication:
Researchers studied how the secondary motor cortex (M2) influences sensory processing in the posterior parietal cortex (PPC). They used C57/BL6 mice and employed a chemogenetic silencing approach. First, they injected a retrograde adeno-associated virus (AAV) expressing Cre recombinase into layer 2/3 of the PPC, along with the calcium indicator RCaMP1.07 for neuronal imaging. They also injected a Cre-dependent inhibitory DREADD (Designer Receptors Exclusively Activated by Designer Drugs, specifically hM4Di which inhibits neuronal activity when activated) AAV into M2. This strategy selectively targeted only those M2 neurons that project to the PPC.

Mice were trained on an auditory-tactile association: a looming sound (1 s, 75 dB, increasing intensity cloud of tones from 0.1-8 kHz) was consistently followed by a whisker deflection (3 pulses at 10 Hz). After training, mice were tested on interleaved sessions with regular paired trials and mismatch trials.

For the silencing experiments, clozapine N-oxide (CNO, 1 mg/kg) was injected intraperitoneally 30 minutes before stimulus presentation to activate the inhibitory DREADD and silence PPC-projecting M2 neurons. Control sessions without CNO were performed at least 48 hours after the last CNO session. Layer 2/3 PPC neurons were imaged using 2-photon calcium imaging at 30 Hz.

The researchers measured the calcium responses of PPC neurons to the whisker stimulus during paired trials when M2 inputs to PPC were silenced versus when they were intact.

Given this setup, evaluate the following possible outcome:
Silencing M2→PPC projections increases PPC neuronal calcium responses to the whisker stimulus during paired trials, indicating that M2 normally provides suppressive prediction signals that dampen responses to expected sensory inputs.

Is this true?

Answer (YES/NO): YES